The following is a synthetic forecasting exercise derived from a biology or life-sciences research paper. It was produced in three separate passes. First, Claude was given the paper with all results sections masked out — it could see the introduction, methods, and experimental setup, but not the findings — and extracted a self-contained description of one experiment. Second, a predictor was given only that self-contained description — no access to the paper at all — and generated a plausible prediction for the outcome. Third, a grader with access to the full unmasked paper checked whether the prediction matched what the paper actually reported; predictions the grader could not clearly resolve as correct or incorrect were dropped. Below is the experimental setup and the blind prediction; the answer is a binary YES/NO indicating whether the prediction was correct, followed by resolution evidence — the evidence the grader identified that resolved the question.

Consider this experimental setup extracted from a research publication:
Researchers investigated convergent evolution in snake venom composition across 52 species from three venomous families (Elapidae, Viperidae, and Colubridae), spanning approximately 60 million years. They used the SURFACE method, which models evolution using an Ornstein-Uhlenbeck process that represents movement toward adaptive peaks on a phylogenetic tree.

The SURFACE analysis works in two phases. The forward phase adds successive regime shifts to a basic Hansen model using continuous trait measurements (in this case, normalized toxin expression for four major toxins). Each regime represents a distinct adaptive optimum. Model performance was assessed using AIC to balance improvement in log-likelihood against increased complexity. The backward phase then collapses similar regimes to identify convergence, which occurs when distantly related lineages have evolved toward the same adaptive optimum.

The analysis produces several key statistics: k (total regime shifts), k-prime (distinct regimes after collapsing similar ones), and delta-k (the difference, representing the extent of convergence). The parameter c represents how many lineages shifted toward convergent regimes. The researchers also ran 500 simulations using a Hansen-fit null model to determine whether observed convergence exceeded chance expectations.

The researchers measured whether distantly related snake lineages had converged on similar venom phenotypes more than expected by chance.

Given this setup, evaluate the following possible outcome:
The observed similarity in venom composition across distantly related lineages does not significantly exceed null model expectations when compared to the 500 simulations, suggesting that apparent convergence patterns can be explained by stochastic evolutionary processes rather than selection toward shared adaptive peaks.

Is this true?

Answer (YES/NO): NO